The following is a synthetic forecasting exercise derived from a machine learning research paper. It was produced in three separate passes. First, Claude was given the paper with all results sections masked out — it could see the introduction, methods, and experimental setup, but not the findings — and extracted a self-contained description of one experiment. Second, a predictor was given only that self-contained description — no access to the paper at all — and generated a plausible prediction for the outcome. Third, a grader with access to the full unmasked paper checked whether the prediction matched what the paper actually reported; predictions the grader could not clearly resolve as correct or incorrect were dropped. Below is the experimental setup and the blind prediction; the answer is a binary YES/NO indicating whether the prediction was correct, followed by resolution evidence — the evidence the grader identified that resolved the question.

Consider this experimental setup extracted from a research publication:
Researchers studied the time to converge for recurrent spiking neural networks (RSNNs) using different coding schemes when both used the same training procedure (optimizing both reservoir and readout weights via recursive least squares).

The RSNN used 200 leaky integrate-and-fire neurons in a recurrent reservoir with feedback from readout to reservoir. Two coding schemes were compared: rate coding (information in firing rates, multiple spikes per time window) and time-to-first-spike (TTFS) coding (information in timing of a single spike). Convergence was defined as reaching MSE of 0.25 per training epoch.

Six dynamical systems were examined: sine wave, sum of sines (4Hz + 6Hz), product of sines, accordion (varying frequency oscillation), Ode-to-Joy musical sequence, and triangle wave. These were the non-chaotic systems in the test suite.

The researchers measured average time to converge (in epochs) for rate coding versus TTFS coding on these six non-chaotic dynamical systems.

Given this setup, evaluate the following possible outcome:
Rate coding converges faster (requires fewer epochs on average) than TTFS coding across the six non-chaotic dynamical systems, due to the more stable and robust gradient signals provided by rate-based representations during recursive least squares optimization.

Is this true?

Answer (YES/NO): NO